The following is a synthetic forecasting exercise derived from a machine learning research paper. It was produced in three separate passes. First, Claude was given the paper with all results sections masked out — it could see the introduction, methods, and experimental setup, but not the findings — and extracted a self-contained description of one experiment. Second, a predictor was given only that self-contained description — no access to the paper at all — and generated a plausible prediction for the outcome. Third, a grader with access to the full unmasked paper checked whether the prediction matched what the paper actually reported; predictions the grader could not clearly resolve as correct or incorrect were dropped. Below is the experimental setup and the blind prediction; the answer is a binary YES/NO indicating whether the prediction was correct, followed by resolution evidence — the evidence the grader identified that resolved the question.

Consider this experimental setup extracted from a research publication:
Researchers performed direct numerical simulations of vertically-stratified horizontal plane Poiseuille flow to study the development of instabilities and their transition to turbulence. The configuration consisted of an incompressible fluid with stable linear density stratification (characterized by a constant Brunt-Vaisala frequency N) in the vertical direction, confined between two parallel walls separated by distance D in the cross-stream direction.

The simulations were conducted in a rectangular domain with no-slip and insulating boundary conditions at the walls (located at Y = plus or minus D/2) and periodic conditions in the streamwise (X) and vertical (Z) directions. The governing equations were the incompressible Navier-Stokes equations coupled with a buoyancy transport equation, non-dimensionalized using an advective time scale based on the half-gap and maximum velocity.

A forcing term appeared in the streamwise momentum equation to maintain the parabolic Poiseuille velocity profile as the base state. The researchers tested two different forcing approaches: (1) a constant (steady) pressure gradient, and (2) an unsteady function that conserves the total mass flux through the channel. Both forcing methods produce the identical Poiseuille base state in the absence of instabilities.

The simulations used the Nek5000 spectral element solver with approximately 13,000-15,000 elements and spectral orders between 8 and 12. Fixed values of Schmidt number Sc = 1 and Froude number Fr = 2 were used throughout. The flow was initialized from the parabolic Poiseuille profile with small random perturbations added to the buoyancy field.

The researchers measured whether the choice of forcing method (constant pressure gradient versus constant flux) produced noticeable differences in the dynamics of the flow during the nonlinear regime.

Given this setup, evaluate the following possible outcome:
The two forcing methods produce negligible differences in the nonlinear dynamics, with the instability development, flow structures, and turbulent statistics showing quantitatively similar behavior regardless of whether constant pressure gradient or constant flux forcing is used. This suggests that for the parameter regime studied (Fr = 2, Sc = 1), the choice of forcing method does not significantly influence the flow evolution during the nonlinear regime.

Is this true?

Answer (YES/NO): YES